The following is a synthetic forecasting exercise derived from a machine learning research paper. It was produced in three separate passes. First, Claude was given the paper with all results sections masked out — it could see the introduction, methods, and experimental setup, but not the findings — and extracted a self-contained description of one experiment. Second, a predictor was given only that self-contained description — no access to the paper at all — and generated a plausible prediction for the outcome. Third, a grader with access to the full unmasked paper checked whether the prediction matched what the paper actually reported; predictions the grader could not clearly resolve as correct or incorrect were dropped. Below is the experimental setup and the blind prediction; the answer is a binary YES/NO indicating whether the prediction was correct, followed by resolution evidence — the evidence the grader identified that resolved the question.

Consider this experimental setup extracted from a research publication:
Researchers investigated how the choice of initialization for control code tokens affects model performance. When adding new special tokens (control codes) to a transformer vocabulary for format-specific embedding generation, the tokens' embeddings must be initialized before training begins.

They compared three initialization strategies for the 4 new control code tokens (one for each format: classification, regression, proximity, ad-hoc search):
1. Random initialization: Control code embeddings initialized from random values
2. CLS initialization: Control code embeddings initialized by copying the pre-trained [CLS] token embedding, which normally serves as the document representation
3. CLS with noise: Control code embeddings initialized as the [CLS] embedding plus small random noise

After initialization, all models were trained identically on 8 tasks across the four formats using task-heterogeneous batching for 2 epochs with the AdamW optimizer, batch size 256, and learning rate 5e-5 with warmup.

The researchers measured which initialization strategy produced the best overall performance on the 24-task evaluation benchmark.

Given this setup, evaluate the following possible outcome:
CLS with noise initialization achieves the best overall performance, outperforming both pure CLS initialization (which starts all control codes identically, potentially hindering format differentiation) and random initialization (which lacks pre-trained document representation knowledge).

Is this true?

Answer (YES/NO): NO